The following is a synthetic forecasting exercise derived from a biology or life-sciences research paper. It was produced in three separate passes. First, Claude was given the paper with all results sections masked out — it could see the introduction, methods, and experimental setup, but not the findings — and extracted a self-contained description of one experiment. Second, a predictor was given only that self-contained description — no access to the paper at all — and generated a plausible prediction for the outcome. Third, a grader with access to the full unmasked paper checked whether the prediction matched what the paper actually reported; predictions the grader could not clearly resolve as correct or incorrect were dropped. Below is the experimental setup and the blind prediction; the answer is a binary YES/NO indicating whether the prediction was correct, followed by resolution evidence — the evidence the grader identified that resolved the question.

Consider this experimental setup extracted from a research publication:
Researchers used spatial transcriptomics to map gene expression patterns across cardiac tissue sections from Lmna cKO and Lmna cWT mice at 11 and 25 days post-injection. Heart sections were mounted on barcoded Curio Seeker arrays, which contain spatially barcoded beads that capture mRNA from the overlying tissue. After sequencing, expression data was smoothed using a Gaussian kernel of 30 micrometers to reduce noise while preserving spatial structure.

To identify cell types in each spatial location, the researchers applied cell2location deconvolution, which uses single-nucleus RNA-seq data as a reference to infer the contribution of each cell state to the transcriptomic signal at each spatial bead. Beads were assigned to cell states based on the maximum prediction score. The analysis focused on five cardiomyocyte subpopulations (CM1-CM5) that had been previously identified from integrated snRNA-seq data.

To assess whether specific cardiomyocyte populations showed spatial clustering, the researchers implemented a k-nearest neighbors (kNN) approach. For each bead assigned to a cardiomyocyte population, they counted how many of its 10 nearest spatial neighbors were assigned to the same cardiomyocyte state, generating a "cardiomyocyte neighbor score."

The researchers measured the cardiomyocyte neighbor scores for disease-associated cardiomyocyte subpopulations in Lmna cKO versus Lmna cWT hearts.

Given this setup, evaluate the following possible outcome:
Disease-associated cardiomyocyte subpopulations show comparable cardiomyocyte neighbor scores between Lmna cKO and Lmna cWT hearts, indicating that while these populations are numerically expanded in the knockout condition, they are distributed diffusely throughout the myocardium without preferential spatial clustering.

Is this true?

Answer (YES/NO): NO